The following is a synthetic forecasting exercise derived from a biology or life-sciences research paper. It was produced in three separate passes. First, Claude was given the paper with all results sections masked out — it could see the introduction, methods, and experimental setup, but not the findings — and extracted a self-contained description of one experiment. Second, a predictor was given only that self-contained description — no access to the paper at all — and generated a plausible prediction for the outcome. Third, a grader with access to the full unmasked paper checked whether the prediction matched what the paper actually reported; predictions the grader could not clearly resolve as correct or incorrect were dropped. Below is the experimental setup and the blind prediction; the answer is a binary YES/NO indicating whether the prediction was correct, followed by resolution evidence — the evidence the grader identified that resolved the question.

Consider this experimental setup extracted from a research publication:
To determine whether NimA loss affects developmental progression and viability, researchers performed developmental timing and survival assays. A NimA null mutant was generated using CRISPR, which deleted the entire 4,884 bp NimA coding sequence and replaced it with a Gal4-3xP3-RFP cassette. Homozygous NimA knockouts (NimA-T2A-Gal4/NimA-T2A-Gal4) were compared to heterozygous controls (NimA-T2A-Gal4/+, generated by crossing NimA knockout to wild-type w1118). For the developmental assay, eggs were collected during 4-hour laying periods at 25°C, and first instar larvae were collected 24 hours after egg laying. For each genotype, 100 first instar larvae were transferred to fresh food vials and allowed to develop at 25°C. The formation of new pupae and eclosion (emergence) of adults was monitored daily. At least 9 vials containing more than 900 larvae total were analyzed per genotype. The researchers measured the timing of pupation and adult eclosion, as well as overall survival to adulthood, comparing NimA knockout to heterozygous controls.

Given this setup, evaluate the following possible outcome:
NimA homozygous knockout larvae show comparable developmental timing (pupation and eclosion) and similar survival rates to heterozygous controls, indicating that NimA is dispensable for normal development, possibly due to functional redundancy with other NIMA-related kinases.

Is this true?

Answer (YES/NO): NO